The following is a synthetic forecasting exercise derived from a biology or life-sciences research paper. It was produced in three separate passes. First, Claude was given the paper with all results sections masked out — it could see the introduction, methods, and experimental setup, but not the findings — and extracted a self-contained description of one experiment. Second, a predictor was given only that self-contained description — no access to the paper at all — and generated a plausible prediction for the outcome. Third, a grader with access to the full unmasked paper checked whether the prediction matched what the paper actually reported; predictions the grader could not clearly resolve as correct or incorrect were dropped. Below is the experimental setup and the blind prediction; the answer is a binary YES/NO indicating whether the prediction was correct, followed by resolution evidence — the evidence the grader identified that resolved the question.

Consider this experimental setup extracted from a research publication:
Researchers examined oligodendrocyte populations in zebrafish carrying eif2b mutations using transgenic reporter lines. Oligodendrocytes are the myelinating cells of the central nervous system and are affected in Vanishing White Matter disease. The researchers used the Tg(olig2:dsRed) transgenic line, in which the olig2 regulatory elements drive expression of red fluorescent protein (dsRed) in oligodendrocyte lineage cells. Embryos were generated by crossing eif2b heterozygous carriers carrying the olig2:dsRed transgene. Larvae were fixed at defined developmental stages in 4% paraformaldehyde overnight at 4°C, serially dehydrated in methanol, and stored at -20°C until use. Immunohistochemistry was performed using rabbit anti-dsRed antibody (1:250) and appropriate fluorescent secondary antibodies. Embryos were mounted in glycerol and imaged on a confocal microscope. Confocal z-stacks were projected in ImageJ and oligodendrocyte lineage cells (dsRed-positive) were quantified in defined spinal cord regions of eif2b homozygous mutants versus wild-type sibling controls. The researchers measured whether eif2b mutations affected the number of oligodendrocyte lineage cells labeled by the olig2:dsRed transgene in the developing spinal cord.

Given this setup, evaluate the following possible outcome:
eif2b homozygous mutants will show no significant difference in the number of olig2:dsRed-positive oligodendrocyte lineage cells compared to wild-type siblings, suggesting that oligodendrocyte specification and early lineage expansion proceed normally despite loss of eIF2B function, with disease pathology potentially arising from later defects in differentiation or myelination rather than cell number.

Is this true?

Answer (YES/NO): YES